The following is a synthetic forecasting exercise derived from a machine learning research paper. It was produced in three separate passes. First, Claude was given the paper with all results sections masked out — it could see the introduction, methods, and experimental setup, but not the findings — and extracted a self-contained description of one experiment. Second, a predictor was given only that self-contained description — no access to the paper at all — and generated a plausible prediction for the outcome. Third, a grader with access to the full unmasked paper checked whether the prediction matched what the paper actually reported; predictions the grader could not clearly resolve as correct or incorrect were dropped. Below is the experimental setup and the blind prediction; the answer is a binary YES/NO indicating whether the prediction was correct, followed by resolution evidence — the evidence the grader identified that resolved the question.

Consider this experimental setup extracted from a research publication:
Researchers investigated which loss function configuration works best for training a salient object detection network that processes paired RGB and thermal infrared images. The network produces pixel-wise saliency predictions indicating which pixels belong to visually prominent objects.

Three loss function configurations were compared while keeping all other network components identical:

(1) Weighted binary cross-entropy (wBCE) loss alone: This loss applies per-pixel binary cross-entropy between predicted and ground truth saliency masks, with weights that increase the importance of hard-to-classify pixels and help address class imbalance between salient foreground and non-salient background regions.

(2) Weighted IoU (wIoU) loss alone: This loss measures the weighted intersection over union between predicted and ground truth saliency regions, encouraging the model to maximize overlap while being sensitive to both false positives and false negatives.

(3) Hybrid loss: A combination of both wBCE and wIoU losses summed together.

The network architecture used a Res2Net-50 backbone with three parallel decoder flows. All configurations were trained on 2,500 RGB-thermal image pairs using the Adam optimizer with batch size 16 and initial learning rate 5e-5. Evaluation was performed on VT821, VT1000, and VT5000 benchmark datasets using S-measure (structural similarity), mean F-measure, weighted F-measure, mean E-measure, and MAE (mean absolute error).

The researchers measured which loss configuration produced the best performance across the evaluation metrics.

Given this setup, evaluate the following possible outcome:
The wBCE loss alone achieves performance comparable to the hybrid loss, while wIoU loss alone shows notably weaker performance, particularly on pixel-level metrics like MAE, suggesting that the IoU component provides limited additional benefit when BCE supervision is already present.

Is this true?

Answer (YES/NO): NO